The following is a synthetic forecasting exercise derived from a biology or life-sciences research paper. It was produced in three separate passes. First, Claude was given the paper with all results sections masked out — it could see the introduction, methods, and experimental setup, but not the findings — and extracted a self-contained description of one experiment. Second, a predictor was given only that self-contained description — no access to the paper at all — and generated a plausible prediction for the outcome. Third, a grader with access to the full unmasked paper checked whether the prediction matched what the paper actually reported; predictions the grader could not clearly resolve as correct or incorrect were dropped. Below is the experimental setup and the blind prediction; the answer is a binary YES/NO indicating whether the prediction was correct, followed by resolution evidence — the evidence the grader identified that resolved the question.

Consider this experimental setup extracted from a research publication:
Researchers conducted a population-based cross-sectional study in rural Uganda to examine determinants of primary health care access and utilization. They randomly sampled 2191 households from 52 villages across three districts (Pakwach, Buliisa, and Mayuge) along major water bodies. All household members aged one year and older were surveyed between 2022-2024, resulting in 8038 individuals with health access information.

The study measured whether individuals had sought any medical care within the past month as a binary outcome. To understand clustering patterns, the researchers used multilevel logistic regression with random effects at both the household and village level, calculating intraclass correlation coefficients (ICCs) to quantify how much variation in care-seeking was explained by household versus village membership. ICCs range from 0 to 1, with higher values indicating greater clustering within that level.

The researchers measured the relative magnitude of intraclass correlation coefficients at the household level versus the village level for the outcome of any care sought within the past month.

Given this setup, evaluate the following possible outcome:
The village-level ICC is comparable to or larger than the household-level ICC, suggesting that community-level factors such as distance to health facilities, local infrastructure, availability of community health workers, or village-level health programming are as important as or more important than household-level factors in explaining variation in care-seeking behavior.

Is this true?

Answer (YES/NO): NO